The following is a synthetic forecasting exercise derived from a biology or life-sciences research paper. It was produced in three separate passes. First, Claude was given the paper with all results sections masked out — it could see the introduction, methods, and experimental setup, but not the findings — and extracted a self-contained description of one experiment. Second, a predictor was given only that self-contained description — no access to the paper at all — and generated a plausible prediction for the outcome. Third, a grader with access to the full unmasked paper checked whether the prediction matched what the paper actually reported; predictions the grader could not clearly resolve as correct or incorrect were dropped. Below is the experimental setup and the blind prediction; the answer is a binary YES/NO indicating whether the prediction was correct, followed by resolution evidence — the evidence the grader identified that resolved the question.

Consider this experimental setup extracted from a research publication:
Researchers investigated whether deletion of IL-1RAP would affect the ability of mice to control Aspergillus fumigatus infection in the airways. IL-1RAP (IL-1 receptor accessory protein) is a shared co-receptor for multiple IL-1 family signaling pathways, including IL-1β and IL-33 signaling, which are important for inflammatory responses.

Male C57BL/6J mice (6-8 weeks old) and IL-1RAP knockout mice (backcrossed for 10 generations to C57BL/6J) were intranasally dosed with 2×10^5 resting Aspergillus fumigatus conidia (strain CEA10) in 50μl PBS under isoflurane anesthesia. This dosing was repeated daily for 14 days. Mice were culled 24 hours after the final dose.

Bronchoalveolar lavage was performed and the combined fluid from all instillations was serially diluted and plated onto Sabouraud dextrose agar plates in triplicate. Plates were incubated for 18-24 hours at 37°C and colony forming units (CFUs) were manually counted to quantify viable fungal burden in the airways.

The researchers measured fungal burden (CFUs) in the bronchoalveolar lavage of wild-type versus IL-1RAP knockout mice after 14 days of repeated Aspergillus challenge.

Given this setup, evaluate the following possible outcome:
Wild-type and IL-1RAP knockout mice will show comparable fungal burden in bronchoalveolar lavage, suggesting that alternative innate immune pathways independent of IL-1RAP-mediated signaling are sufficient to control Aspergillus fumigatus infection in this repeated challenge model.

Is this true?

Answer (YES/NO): YES